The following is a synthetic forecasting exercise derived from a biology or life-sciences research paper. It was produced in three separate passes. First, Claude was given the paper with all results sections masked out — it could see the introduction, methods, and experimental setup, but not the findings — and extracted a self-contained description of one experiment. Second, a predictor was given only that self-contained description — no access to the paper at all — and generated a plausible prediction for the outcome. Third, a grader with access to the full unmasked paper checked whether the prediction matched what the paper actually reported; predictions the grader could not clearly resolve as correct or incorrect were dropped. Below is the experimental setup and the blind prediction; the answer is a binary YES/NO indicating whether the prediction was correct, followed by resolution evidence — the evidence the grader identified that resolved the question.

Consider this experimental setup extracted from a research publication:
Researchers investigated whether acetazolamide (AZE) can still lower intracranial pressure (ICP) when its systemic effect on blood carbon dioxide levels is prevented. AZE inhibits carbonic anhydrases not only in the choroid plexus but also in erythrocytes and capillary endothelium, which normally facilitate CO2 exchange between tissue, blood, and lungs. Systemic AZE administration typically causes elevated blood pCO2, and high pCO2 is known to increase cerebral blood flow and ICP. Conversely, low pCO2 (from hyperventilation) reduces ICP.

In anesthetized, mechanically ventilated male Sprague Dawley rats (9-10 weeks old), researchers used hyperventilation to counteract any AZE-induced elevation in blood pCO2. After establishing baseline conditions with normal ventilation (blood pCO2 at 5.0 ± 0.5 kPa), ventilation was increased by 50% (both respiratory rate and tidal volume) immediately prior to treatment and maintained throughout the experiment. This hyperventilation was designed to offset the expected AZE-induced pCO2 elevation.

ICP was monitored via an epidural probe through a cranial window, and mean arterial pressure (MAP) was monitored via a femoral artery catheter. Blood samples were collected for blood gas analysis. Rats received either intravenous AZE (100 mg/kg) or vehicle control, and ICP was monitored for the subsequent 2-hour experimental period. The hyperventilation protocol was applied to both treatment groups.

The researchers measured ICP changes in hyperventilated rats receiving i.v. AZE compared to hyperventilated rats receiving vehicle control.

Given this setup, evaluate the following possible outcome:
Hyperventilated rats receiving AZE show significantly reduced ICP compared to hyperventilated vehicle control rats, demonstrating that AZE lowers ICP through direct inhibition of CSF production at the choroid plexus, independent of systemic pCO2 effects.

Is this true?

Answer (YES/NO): YES